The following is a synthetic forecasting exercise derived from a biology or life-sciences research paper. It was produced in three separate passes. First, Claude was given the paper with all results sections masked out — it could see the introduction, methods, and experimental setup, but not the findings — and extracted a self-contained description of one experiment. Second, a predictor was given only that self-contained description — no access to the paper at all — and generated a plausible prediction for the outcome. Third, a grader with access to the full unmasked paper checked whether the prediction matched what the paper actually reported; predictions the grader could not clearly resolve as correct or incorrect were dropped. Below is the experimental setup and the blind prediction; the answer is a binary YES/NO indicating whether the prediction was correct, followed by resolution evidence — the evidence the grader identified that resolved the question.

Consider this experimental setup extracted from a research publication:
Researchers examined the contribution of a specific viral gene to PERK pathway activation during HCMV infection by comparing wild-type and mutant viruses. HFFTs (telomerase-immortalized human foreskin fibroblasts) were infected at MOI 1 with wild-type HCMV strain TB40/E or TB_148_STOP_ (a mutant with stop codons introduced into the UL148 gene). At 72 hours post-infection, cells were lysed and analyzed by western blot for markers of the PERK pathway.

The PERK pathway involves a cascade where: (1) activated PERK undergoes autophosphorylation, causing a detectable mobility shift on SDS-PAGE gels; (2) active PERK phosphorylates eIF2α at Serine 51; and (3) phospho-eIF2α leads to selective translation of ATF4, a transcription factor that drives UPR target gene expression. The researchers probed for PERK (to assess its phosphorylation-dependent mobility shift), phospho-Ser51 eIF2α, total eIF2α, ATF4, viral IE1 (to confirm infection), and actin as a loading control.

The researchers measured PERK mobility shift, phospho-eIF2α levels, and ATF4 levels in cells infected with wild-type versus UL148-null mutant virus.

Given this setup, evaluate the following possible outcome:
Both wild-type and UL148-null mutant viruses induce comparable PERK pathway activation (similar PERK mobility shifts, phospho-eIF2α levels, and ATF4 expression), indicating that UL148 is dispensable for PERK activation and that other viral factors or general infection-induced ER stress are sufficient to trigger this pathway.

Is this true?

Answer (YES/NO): NO